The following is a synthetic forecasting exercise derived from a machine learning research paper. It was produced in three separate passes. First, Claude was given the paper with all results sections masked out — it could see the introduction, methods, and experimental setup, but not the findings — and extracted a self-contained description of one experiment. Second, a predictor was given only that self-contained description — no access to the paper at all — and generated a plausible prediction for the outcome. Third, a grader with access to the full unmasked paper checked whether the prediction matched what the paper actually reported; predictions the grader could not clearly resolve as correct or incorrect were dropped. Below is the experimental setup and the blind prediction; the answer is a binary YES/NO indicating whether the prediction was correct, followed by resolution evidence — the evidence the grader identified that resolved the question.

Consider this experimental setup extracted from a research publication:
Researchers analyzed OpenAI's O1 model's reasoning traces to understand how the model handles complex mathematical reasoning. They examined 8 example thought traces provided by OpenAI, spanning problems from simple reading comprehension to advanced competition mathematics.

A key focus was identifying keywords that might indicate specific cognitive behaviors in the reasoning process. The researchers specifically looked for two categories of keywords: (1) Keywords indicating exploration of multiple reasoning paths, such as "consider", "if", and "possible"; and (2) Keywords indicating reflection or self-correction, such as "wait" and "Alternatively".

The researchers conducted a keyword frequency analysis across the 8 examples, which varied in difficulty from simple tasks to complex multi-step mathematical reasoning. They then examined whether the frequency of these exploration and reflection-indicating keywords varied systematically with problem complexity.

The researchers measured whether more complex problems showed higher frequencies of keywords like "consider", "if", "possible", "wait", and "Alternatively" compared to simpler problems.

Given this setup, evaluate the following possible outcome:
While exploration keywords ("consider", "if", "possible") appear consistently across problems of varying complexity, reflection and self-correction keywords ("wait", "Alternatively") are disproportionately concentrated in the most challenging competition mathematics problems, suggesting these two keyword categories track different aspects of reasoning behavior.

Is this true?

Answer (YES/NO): NO